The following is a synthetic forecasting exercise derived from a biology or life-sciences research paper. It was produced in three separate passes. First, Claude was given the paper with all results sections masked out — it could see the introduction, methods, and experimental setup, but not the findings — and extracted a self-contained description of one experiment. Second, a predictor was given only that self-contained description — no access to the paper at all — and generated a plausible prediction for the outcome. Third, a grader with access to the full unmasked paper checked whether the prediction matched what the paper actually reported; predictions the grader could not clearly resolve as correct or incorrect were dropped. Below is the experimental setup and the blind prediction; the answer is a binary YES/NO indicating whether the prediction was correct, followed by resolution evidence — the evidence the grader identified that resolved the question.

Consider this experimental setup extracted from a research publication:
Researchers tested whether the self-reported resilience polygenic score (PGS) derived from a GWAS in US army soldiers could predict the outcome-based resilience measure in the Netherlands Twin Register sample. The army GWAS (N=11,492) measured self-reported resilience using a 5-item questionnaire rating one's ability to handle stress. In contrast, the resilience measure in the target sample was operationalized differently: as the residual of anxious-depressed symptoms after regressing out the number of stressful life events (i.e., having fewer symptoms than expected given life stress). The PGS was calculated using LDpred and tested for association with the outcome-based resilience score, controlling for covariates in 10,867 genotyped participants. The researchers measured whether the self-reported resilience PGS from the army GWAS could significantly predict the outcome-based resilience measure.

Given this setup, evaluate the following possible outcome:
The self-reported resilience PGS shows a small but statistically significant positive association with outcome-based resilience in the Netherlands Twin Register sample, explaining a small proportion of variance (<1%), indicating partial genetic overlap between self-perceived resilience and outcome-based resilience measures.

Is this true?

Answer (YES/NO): NO